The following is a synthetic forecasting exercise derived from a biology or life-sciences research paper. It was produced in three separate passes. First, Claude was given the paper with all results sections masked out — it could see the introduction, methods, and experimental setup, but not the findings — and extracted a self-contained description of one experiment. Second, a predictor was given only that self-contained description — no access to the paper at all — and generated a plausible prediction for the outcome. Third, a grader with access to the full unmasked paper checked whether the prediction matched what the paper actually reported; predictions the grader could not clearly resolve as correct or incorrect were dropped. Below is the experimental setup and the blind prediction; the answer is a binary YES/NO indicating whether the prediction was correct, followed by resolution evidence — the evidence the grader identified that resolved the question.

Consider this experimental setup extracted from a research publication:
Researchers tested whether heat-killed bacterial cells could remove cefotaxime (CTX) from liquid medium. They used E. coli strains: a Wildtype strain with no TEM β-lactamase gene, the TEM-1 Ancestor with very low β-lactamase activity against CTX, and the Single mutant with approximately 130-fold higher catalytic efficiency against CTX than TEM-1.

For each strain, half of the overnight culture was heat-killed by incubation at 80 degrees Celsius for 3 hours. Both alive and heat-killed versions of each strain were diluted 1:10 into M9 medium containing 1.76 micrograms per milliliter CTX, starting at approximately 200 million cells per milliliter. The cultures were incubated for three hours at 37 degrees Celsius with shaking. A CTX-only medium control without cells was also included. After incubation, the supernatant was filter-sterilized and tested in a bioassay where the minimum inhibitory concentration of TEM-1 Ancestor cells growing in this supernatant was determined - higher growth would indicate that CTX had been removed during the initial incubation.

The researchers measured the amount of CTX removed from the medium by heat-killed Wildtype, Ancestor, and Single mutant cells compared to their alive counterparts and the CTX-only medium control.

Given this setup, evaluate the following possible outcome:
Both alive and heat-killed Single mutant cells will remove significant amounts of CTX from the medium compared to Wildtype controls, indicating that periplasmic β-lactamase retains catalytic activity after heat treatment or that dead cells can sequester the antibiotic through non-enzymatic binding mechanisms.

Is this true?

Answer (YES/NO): NO